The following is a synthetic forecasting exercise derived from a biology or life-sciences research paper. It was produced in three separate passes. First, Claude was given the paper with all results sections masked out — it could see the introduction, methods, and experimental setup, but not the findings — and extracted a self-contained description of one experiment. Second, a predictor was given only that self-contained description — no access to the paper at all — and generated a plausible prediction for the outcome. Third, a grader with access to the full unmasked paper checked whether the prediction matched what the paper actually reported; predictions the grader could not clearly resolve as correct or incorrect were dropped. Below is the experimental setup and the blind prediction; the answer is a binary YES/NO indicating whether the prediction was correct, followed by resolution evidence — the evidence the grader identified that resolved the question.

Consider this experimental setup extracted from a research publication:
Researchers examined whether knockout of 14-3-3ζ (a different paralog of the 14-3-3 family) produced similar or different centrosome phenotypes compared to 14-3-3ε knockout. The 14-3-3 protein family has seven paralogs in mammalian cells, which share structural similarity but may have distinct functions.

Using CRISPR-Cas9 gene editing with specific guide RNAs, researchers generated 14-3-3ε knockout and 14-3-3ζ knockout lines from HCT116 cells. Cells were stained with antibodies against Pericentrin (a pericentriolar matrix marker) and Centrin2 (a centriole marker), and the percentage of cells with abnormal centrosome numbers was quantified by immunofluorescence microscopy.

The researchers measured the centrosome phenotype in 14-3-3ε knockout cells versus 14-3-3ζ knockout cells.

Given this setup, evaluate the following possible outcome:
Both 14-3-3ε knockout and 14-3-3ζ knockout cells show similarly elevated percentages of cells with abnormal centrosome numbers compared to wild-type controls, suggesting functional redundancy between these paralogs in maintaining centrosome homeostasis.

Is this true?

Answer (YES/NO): NO